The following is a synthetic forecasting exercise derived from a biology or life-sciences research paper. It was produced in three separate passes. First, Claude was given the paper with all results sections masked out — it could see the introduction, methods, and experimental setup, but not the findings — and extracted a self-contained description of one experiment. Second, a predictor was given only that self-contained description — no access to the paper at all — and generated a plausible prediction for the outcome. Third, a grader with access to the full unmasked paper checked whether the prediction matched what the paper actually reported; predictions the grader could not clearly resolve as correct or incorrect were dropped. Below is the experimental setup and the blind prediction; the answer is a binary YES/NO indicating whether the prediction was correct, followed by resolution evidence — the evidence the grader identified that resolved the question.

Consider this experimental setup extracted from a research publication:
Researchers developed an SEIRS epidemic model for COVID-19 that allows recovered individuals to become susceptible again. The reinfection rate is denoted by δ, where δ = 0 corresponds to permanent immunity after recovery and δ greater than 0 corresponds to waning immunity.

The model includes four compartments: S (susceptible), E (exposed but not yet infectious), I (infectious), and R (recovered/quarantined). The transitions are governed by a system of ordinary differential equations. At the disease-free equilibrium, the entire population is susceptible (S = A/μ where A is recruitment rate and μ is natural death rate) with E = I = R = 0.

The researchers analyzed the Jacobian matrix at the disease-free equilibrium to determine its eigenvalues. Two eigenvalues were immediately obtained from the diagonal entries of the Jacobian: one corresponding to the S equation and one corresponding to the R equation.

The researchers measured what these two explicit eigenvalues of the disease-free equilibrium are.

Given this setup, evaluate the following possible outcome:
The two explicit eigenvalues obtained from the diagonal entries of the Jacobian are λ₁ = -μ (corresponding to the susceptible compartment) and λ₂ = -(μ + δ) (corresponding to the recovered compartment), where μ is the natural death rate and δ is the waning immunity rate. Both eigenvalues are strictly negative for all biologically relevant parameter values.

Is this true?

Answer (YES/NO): NO